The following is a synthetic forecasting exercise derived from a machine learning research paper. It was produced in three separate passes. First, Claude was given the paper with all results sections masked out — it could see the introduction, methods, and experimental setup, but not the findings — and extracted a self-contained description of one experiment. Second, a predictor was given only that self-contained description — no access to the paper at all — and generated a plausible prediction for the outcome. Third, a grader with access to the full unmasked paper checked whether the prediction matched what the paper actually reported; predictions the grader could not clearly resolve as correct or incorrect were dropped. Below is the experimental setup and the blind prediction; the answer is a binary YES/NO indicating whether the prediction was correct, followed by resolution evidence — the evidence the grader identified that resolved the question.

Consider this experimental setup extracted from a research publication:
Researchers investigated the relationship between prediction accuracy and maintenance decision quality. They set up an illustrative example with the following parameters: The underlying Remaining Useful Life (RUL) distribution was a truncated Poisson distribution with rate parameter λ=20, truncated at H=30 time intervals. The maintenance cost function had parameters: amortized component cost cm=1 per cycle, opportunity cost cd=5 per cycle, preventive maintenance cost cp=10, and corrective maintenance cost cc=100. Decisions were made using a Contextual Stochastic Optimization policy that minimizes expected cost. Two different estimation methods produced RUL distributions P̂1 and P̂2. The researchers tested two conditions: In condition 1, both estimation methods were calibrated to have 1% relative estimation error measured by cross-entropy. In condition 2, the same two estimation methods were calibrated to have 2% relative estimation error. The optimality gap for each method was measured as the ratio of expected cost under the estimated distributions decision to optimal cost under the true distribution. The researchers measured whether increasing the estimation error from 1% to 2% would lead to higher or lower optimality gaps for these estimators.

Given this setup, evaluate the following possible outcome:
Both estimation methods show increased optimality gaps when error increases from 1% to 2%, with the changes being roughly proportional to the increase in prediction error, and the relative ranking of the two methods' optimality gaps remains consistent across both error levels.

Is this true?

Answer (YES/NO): NO